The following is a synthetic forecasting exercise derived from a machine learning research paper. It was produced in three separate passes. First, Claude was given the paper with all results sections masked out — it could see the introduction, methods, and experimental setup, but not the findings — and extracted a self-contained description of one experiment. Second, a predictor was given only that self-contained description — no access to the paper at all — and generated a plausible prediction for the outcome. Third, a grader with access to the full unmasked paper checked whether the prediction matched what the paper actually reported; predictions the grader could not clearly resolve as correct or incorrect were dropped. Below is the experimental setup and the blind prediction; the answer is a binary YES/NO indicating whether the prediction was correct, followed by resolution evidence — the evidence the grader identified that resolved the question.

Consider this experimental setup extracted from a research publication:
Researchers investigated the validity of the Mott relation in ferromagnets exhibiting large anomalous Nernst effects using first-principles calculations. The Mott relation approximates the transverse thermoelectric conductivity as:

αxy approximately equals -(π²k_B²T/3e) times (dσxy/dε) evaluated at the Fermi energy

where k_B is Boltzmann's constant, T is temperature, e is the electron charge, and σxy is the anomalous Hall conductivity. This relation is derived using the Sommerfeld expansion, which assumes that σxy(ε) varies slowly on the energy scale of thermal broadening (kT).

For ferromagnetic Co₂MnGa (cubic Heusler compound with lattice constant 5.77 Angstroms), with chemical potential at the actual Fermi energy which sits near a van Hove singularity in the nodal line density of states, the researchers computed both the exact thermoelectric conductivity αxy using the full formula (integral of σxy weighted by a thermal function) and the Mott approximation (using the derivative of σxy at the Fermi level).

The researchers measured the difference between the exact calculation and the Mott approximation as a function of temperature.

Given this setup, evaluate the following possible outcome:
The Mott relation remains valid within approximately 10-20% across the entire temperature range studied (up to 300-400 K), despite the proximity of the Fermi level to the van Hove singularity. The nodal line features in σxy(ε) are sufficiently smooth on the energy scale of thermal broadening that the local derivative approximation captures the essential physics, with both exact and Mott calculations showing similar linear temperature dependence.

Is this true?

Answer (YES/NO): NO